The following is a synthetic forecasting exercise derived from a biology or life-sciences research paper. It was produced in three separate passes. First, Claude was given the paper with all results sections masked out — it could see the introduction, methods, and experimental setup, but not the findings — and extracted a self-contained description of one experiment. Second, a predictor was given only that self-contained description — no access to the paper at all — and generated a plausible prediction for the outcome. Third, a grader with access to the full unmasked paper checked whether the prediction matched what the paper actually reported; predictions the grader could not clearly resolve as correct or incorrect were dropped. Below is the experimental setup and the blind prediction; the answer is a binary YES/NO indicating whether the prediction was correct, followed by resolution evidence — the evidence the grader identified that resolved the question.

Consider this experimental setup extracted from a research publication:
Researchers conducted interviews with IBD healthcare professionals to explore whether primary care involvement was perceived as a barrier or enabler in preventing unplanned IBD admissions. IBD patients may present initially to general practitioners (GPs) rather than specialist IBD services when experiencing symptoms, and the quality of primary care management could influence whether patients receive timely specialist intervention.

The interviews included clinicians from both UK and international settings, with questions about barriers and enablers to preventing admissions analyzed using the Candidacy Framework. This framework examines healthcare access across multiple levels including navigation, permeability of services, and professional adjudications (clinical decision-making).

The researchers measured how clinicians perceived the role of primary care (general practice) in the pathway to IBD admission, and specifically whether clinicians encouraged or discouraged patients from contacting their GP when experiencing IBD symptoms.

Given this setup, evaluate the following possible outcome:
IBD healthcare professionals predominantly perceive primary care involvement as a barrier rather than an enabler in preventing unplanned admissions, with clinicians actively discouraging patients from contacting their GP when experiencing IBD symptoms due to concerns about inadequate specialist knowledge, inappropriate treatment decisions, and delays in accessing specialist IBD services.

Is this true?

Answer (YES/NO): YES